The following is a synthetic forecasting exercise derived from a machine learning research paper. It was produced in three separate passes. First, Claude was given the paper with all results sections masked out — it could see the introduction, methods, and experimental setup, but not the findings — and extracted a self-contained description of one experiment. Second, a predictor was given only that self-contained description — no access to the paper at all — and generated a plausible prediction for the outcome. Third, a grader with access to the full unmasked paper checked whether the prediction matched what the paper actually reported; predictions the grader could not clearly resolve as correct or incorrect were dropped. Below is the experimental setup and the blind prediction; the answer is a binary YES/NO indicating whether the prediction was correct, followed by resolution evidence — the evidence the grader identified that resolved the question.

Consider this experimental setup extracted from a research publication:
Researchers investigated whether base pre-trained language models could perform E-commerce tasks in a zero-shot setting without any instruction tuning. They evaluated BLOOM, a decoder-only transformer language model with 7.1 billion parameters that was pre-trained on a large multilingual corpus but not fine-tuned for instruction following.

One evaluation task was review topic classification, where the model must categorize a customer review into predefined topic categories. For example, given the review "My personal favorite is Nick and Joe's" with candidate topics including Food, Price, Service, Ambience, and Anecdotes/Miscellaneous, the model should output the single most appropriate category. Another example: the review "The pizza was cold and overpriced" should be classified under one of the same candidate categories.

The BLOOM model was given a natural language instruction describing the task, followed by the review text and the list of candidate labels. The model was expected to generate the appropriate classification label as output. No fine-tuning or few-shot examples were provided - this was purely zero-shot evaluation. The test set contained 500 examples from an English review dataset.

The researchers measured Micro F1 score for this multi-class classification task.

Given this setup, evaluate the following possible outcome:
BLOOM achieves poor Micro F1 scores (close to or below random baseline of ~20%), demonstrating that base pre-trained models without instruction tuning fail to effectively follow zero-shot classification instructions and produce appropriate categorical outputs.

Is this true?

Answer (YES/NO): YES